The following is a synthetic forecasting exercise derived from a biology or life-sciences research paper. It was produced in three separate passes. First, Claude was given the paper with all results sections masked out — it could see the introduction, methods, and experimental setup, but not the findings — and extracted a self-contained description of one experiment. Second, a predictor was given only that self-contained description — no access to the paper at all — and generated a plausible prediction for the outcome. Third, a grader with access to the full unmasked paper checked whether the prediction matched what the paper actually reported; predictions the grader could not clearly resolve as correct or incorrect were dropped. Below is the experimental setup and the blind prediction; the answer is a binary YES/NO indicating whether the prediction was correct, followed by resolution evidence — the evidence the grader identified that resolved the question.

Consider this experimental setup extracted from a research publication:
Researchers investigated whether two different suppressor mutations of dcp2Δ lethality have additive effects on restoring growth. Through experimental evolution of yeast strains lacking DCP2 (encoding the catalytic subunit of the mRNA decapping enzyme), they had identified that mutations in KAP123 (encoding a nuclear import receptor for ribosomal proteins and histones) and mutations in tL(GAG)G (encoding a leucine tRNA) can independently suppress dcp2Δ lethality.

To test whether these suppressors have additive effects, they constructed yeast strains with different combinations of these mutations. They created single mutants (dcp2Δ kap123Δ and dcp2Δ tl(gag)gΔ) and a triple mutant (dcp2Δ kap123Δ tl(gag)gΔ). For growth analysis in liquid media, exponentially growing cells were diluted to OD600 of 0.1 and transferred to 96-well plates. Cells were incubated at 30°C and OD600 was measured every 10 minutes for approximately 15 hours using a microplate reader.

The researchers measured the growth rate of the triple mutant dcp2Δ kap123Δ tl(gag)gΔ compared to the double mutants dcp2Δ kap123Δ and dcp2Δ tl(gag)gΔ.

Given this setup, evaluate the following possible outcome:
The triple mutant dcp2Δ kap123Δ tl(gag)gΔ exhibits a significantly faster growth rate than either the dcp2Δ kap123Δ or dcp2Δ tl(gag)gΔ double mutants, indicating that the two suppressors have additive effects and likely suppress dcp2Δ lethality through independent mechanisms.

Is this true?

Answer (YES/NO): YES